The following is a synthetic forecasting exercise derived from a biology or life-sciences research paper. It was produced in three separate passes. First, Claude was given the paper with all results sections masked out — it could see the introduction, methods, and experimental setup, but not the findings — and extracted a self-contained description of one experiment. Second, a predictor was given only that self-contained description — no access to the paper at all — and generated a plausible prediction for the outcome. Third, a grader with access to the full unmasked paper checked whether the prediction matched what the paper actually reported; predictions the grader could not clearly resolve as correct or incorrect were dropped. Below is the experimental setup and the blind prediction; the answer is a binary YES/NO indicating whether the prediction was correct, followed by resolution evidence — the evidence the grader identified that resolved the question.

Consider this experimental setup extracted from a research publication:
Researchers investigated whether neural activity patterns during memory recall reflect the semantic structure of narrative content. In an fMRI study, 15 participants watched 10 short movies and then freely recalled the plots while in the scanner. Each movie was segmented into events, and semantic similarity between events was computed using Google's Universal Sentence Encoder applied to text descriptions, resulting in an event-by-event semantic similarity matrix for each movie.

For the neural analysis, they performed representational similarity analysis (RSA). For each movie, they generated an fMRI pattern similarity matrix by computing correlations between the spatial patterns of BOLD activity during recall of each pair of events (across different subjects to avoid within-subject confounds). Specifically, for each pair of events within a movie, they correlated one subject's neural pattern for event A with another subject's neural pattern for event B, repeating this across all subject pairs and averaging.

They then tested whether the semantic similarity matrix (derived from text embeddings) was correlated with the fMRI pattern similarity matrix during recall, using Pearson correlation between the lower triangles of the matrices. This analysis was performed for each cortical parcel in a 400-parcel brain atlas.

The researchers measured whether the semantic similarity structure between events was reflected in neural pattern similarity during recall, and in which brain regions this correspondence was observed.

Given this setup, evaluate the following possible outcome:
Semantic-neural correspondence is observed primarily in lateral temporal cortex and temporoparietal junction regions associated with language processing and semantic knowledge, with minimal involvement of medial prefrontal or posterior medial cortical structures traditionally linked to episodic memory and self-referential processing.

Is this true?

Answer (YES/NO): NO